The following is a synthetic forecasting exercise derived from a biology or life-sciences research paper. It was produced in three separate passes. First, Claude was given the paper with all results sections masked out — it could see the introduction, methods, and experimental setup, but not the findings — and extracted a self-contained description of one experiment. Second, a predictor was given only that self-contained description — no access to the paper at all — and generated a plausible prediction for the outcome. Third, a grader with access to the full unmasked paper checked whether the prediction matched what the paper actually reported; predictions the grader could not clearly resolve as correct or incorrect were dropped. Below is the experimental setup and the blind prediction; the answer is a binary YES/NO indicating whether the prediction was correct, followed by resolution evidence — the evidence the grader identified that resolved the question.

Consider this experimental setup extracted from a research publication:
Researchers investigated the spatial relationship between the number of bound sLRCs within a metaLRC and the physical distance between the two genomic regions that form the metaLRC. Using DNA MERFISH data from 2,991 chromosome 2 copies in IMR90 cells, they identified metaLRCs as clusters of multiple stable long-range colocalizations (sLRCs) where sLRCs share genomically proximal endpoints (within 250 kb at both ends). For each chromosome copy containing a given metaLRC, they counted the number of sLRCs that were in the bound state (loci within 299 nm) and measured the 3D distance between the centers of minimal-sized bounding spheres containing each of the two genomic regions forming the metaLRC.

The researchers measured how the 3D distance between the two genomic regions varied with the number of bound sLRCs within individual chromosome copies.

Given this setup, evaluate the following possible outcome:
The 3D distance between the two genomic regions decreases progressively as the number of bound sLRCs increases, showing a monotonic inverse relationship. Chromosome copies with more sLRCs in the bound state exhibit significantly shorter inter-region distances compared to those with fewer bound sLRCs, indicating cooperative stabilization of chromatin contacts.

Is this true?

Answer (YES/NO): NO